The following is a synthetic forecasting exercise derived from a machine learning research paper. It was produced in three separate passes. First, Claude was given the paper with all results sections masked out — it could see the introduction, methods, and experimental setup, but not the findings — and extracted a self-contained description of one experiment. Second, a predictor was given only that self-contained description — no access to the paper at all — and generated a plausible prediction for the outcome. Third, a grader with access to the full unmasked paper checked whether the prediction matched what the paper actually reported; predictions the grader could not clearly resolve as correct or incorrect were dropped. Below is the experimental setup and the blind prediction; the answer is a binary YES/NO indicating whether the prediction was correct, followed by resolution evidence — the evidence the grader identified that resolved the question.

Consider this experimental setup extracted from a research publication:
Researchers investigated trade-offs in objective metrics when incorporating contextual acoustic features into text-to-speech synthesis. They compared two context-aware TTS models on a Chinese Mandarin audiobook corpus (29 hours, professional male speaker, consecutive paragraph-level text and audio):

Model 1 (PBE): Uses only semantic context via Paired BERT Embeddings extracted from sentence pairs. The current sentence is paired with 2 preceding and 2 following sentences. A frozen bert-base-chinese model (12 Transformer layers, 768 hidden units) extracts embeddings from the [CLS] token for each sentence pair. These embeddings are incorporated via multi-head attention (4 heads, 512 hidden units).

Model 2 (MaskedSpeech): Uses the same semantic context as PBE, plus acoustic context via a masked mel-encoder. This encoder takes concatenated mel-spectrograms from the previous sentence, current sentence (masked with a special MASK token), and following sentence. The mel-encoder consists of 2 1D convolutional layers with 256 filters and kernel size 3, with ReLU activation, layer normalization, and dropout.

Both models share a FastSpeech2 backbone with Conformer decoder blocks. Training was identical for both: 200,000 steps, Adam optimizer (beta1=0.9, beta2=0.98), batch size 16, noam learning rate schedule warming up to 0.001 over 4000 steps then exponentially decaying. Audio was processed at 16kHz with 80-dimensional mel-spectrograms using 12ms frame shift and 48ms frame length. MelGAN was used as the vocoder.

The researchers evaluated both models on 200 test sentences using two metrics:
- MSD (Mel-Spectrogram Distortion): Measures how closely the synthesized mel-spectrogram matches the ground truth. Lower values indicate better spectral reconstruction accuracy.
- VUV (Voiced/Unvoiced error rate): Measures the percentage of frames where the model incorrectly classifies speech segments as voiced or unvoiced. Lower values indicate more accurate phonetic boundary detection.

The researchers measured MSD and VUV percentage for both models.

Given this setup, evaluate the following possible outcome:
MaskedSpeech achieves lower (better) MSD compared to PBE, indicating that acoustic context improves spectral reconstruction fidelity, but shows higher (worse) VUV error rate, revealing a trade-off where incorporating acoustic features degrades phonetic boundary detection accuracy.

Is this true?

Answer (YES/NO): NO